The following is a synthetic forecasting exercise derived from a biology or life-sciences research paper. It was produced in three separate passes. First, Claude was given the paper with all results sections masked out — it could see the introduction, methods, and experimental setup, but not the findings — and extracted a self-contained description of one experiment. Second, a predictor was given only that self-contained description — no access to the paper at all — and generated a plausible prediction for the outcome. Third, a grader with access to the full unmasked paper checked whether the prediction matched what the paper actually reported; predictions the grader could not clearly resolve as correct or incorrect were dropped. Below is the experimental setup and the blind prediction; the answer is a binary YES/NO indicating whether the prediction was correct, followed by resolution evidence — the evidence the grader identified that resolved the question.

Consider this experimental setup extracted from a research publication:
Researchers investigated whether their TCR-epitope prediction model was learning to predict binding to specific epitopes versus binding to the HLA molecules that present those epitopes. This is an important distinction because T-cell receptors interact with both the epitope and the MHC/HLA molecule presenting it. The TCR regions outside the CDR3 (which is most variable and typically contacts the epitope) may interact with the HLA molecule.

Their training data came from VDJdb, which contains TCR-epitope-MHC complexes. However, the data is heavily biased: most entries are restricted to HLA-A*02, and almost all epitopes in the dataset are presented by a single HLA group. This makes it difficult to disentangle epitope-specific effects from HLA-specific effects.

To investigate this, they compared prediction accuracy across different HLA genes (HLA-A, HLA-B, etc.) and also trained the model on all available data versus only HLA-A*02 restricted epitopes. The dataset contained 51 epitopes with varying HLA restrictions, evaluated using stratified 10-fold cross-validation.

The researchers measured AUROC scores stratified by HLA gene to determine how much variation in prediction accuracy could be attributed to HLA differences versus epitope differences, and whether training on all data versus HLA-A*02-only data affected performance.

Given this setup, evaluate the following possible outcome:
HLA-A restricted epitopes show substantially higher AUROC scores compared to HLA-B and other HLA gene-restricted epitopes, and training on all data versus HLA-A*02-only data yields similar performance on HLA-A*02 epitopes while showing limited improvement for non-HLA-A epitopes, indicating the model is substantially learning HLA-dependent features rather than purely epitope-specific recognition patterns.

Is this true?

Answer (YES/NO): NO